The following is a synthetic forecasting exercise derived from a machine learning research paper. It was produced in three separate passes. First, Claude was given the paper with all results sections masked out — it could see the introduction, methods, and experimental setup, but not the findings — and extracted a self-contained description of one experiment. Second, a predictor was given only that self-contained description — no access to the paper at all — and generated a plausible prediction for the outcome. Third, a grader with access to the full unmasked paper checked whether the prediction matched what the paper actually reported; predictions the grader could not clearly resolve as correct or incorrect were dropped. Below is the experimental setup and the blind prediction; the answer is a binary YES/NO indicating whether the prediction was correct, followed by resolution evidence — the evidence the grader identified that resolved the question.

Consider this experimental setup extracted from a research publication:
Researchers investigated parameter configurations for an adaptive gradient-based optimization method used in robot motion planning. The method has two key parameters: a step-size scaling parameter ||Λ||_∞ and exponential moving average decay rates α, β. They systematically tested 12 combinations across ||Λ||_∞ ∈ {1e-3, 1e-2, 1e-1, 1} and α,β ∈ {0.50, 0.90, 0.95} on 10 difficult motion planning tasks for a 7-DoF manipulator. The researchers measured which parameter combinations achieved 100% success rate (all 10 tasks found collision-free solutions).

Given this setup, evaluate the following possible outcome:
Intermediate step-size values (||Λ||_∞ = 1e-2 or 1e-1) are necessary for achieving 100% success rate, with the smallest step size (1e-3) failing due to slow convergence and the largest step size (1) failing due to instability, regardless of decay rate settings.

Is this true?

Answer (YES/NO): NO